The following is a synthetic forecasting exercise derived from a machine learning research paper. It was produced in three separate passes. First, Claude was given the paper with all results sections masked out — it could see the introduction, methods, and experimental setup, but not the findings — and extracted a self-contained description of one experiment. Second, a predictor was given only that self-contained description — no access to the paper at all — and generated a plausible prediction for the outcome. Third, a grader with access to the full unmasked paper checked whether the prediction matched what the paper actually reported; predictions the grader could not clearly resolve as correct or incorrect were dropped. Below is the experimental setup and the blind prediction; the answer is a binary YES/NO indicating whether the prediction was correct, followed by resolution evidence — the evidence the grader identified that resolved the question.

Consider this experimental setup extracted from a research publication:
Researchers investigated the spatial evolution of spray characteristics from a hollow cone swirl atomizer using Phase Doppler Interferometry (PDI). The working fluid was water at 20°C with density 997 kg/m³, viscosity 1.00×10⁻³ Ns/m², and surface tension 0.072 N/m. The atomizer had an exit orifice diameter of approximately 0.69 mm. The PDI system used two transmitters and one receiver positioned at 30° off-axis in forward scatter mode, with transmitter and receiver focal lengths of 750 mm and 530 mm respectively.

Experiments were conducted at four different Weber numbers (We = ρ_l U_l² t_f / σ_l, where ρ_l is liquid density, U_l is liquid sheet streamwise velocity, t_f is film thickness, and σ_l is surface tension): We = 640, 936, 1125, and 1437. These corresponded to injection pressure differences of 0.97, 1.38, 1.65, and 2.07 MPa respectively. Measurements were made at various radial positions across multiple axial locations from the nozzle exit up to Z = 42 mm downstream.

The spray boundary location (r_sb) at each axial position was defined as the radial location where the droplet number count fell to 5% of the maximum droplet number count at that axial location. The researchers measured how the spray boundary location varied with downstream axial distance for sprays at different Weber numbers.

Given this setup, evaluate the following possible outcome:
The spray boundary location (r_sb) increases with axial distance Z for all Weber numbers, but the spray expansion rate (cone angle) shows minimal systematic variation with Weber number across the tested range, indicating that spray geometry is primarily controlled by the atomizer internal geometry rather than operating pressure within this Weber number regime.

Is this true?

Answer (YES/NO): NO